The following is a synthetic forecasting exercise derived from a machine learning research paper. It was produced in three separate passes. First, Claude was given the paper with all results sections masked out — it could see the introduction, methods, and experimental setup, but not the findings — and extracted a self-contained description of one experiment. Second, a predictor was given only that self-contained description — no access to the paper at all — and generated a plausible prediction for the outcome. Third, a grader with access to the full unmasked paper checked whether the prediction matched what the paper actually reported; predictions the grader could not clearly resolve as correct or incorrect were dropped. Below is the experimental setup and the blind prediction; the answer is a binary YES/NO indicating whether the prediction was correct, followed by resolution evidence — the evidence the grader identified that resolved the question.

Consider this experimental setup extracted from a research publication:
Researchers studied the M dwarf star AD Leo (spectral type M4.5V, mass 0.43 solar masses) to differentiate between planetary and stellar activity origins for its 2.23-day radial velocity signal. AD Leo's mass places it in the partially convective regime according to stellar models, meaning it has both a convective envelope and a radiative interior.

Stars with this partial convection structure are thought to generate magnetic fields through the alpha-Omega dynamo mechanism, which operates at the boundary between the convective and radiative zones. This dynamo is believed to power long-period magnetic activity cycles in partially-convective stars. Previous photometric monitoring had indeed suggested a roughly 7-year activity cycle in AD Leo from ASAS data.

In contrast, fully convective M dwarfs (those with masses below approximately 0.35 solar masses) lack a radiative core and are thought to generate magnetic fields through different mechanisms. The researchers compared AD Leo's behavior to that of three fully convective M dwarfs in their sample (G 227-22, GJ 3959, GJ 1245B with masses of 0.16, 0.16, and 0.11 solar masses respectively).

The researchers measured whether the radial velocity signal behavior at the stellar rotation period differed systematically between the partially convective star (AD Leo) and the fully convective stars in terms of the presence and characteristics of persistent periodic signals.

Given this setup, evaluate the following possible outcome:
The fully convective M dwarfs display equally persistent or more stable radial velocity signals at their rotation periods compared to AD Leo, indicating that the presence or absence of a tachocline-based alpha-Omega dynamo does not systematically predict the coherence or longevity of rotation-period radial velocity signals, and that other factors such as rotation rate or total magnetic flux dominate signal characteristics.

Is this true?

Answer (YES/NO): YES